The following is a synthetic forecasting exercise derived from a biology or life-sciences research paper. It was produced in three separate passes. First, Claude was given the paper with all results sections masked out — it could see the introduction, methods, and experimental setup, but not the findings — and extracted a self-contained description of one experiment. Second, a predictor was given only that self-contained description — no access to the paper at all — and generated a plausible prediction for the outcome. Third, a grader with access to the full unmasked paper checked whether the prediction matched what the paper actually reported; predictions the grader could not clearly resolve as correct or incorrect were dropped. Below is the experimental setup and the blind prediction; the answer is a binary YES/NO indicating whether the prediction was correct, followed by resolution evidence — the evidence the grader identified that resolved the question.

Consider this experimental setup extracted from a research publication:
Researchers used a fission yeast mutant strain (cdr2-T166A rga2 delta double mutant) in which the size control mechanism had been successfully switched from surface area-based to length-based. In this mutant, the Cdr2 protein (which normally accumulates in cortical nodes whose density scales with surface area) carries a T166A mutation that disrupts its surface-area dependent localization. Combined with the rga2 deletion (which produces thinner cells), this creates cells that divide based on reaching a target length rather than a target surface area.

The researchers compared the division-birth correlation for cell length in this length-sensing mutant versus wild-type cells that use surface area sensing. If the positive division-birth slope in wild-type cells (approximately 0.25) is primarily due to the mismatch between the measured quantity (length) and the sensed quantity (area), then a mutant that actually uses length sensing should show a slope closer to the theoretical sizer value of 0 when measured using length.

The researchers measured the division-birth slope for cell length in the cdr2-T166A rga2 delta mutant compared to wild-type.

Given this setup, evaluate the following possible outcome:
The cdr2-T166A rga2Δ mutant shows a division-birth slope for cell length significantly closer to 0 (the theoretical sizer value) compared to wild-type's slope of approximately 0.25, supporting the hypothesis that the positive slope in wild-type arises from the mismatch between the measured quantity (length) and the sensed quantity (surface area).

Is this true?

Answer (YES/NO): YES